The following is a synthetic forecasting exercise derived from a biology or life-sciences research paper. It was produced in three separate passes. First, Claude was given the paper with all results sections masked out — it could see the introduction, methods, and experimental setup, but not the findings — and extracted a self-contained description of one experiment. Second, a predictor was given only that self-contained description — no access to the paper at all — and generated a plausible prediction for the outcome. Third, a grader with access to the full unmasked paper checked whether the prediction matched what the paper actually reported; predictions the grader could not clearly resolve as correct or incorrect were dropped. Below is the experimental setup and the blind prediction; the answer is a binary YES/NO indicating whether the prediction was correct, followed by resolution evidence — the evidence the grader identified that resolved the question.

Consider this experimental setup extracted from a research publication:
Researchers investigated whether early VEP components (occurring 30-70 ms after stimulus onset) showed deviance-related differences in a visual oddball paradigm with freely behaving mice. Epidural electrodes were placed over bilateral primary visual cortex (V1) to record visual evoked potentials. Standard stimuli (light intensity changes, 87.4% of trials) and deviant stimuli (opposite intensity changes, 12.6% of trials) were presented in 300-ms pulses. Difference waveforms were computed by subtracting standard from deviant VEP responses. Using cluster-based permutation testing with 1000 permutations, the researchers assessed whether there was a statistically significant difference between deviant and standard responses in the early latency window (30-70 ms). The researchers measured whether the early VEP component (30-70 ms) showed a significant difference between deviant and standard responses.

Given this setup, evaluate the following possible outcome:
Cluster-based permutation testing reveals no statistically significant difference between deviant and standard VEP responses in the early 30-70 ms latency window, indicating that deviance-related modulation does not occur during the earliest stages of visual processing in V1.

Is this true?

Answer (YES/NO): YES